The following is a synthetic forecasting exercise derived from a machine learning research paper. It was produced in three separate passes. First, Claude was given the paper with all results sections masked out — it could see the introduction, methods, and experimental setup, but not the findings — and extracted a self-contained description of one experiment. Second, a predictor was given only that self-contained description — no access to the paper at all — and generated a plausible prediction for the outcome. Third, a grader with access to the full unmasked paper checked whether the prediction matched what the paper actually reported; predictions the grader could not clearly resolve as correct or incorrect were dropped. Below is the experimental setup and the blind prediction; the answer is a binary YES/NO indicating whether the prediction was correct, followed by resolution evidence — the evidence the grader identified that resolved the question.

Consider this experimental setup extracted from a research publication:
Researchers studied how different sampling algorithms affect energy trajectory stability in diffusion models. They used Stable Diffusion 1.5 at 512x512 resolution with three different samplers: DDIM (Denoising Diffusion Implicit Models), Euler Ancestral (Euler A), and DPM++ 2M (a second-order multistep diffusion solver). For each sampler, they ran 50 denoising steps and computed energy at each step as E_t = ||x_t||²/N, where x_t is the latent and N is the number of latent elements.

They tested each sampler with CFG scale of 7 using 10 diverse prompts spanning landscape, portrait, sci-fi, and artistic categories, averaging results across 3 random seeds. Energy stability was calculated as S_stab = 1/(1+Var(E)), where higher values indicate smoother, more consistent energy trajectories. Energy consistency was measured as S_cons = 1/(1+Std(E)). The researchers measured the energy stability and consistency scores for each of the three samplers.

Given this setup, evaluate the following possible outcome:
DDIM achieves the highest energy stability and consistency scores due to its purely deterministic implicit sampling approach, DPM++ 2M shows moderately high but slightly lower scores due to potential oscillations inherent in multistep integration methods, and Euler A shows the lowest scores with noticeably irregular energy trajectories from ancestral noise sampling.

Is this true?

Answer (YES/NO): NO